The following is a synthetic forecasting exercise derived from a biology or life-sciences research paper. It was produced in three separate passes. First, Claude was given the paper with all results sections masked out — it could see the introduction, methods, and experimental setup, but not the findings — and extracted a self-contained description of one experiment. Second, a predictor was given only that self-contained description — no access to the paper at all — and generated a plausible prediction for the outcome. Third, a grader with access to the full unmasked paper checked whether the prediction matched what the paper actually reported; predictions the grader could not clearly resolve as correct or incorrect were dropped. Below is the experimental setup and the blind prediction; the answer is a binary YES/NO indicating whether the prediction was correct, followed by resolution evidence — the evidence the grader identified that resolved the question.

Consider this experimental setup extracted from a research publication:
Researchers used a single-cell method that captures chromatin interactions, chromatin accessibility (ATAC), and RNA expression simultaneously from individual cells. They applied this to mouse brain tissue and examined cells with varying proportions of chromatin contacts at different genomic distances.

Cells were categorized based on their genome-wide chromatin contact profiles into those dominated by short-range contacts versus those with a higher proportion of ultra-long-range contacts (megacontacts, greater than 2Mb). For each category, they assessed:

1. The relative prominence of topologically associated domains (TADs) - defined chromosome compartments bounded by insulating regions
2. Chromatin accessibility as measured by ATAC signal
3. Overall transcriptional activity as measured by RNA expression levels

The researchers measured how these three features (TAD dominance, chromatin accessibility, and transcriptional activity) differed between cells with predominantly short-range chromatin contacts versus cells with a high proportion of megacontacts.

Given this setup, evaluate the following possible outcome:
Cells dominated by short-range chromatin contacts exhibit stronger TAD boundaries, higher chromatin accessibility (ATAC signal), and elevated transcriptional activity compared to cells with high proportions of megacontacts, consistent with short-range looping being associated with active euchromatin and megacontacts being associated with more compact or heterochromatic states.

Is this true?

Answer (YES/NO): YES